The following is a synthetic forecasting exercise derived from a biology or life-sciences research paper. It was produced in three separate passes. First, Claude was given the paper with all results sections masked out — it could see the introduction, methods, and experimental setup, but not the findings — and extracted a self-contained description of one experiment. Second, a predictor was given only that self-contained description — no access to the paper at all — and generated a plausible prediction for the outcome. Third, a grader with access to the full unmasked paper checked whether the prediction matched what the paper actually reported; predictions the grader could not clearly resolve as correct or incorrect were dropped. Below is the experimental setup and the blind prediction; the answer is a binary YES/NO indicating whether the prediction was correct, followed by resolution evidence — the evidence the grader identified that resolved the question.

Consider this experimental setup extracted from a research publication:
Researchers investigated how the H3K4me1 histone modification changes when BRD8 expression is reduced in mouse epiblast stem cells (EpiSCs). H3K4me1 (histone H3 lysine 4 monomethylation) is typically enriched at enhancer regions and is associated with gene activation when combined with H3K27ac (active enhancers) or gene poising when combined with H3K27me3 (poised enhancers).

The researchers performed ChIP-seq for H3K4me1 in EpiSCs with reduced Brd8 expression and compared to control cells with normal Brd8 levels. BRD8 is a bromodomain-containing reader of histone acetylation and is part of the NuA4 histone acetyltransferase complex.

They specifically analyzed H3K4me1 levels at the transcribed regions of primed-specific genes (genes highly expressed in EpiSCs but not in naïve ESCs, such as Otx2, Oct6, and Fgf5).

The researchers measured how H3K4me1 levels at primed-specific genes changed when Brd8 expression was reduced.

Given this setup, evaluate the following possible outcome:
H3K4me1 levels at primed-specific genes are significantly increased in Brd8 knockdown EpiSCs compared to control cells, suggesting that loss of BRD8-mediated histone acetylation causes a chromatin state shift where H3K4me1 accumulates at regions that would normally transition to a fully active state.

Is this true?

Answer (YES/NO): NO